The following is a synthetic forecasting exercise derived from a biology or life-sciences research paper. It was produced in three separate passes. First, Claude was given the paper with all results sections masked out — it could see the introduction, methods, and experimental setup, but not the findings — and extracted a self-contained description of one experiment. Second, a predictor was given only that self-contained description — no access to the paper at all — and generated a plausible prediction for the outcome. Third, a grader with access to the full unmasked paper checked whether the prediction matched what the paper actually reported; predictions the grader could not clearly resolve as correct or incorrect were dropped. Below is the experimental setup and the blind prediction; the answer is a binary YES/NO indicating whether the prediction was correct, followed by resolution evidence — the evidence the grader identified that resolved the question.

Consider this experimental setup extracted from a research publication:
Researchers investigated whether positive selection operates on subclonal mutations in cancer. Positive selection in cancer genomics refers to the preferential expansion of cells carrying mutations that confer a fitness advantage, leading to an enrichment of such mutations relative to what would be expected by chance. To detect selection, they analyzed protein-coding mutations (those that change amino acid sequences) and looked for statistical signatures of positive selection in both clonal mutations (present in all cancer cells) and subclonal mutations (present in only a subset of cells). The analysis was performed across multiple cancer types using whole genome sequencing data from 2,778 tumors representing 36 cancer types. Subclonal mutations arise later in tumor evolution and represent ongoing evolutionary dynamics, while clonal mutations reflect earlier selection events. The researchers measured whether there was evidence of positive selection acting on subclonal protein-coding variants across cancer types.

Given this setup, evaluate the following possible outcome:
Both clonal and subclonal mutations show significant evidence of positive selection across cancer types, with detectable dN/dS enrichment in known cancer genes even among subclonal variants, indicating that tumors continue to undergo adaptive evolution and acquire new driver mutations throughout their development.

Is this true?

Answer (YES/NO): YES